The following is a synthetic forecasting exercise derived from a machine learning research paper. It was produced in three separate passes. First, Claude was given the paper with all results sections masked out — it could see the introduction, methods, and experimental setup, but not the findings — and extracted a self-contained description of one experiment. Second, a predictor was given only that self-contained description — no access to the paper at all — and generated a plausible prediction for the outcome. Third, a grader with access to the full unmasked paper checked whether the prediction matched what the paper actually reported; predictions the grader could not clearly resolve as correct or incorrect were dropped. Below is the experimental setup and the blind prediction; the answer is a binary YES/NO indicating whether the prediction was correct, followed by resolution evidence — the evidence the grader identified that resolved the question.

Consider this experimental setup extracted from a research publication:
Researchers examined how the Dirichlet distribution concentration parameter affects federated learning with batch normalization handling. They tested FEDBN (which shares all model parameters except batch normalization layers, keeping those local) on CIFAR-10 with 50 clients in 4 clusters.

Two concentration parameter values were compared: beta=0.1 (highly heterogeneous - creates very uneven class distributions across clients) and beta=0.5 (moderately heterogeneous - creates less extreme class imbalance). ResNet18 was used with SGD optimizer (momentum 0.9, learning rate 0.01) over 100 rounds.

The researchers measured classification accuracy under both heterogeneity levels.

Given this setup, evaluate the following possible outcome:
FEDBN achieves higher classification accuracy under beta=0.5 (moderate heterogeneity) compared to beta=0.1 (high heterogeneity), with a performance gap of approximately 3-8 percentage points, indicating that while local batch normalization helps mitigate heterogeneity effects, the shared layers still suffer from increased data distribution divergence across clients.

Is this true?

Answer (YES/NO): NO